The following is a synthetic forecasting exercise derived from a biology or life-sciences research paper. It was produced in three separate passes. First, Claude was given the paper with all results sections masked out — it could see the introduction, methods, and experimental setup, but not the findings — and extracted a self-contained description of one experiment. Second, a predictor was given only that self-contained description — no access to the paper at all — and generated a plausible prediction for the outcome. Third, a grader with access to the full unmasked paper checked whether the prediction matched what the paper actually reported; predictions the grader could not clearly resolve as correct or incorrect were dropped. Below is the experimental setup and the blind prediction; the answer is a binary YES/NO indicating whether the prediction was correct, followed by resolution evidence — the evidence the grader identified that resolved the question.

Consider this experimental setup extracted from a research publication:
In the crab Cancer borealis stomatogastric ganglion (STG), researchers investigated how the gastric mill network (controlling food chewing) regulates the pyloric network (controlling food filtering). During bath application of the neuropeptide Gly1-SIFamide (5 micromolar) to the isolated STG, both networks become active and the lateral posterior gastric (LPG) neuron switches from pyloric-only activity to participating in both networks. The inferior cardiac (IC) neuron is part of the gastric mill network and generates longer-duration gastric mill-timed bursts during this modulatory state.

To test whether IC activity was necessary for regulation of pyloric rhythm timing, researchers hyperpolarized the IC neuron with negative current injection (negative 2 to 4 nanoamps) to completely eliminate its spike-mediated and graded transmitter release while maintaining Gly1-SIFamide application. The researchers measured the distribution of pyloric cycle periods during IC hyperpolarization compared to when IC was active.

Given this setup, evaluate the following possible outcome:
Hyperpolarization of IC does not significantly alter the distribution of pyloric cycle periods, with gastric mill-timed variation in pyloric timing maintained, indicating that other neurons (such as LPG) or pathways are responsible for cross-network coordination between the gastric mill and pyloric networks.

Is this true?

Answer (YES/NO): NO